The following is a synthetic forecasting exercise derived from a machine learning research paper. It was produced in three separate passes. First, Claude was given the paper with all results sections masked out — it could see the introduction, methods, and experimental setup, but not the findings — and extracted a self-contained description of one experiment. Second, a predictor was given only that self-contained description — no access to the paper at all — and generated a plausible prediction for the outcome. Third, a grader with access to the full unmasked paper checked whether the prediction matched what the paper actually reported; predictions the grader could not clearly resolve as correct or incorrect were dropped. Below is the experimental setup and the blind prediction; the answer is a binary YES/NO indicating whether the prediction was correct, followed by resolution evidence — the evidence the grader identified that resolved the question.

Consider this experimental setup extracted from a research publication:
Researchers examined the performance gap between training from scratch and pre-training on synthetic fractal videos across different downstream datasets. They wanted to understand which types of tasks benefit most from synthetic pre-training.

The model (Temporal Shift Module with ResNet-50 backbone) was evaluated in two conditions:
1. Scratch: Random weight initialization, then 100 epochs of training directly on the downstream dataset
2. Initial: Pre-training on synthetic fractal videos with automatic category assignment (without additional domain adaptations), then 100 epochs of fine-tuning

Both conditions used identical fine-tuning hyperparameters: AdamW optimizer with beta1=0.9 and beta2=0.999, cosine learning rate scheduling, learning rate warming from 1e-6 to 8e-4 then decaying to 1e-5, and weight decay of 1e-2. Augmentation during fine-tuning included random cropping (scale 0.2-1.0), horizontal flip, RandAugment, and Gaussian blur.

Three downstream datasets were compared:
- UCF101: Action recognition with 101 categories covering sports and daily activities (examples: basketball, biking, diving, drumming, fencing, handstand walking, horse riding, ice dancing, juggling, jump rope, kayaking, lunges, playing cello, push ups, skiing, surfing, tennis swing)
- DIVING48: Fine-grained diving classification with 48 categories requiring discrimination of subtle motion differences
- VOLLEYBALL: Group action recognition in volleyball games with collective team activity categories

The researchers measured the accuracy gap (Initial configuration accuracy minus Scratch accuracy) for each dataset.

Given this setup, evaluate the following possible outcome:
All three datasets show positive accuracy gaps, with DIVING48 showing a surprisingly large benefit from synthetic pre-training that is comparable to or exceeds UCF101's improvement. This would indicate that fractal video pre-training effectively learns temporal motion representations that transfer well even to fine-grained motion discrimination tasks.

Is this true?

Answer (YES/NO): YES